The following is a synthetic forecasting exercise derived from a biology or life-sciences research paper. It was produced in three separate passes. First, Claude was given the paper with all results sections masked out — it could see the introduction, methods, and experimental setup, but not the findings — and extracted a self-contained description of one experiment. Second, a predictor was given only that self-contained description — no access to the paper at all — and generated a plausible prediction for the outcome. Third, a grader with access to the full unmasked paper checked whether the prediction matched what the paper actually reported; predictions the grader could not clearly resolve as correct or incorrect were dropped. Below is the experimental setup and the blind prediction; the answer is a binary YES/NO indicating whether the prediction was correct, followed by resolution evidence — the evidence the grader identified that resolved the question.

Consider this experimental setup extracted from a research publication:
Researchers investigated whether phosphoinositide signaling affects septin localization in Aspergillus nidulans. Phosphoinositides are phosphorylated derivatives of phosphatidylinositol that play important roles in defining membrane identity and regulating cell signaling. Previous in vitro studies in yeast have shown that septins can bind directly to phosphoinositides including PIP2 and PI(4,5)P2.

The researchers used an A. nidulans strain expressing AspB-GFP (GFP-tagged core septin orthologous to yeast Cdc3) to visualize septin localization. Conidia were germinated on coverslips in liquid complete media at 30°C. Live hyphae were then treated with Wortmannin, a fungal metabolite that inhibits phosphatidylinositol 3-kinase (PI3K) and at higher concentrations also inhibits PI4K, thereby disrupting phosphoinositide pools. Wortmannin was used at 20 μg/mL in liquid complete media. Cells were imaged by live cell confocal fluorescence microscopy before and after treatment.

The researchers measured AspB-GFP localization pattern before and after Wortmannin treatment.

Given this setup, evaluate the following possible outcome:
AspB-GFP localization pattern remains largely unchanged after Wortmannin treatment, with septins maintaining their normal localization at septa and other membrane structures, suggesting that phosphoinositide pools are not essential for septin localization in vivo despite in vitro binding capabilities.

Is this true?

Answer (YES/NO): YES